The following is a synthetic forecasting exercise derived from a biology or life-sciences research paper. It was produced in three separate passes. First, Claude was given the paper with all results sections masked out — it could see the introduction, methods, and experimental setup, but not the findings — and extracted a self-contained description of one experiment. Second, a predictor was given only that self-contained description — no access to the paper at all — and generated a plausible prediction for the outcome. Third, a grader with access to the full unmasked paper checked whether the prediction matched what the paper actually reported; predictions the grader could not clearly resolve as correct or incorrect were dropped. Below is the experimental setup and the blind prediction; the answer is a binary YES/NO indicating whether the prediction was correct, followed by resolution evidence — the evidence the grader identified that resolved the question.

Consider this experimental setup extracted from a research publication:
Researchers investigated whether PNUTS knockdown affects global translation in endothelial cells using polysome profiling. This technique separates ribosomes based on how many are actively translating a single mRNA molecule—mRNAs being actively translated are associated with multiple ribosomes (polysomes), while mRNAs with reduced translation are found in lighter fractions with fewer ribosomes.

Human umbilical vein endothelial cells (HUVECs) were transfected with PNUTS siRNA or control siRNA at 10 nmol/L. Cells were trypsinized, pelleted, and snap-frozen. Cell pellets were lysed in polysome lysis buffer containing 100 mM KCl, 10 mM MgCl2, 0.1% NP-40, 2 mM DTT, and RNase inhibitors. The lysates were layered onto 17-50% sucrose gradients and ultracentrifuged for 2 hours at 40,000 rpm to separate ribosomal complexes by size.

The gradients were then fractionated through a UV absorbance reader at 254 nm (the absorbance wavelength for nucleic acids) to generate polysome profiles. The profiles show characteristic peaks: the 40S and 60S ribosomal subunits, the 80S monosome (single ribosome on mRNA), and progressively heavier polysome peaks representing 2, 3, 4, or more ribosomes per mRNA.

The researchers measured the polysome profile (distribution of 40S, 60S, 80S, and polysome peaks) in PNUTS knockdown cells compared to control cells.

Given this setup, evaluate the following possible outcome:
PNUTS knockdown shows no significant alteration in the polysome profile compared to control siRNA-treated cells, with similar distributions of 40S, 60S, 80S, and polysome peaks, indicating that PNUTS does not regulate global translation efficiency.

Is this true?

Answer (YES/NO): NO